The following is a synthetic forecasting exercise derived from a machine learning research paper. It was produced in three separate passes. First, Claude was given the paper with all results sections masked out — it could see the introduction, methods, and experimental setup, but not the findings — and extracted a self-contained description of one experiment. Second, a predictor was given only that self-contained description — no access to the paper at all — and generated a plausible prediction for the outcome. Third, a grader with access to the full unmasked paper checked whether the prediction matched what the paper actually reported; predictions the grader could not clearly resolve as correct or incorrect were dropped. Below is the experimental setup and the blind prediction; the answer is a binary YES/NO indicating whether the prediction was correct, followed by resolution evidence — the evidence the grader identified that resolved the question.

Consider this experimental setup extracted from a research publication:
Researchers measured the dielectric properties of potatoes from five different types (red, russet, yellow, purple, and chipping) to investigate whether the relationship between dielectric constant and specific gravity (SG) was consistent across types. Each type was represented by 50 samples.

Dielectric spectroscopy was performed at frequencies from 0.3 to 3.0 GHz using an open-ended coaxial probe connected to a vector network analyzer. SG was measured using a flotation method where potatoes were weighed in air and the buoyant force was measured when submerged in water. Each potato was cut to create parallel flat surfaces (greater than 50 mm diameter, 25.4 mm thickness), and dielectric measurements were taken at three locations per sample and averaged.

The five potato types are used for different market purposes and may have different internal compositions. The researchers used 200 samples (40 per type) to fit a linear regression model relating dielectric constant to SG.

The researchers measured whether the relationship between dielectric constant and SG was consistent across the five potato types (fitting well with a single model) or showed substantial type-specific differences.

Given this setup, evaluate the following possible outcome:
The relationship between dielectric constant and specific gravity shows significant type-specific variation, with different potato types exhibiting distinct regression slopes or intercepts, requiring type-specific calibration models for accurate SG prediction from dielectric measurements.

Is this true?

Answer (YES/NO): NO